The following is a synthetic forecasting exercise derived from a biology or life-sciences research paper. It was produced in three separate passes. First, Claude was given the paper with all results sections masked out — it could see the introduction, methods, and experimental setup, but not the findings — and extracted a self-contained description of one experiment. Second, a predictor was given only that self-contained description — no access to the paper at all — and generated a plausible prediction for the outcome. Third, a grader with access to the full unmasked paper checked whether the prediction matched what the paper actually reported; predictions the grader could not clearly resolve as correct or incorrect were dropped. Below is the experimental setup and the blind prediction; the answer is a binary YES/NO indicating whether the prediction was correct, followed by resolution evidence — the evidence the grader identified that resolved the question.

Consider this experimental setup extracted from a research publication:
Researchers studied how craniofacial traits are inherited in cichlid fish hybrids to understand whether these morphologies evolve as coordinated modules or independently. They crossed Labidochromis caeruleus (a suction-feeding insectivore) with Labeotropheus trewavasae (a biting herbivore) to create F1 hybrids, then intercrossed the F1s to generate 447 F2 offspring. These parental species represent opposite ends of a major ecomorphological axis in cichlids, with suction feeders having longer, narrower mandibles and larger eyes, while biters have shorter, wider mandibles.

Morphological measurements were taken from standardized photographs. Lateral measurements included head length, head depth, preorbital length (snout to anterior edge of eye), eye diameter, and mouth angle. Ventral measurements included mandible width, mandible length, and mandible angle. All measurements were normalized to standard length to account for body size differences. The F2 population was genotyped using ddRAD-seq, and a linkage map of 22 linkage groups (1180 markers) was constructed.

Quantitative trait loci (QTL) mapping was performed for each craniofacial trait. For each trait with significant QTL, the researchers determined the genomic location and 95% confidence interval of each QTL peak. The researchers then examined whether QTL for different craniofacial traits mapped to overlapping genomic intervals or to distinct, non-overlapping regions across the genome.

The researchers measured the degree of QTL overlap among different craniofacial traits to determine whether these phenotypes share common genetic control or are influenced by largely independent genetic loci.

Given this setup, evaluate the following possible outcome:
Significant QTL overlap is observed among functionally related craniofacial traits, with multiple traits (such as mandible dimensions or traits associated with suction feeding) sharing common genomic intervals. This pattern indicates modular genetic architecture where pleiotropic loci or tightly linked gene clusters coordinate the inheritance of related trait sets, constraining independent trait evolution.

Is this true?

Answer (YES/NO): NO